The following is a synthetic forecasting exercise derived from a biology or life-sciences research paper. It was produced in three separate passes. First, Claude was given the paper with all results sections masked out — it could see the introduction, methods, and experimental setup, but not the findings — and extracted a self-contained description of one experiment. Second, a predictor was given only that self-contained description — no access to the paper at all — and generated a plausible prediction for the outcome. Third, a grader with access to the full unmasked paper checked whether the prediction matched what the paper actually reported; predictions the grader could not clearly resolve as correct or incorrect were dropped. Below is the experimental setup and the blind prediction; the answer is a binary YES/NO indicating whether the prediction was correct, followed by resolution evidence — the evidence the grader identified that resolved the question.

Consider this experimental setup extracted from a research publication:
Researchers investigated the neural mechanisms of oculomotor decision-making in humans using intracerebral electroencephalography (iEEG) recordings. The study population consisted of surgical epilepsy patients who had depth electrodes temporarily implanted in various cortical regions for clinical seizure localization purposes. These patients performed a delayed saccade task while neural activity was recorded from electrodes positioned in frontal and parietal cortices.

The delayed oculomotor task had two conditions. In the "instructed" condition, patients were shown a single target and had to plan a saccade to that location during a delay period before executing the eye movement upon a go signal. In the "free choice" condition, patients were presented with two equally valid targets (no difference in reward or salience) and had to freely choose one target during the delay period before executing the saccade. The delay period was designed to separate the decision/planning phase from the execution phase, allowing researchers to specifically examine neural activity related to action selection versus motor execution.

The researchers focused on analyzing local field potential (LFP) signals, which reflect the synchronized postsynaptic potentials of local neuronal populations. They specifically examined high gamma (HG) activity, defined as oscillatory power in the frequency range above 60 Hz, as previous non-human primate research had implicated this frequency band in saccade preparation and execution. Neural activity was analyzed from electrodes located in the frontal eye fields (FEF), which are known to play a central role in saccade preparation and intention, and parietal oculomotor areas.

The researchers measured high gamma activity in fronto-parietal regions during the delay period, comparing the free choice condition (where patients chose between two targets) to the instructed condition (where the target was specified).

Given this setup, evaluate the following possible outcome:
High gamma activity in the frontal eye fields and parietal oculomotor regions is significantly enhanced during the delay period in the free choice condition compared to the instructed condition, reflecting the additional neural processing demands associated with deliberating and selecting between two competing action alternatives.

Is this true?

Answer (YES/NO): YES